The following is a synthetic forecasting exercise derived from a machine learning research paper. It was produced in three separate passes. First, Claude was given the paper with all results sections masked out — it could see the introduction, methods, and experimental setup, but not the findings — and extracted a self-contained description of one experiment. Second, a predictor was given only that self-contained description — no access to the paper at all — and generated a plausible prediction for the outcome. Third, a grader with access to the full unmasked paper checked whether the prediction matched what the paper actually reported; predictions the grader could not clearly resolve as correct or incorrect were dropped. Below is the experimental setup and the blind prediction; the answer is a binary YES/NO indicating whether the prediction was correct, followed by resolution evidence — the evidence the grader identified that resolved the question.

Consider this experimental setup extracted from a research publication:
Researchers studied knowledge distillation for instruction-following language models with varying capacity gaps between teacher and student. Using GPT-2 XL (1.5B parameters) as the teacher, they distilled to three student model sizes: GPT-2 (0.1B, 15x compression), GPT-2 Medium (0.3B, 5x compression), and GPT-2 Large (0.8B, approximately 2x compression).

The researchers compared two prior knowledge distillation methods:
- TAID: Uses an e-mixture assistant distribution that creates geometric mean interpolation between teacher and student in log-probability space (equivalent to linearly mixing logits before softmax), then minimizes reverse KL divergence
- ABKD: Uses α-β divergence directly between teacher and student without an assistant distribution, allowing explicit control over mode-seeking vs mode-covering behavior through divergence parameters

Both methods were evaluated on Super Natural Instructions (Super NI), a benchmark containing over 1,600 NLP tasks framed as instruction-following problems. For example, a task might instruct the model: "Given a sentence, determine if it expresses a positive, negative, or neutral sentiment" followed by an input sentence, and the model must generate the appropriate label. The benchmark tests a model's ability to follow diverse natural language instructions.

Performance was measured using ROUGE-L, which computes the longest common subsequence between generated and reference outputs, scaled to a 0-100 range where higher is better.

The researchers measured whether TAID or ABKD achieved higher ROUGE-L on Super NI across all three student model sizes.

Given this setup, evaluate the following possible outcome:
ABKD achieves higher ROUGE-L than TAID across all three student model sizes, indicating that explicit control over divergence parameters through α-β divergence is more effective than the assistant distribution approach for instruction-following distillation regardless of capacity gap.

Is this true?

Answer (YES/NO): YES